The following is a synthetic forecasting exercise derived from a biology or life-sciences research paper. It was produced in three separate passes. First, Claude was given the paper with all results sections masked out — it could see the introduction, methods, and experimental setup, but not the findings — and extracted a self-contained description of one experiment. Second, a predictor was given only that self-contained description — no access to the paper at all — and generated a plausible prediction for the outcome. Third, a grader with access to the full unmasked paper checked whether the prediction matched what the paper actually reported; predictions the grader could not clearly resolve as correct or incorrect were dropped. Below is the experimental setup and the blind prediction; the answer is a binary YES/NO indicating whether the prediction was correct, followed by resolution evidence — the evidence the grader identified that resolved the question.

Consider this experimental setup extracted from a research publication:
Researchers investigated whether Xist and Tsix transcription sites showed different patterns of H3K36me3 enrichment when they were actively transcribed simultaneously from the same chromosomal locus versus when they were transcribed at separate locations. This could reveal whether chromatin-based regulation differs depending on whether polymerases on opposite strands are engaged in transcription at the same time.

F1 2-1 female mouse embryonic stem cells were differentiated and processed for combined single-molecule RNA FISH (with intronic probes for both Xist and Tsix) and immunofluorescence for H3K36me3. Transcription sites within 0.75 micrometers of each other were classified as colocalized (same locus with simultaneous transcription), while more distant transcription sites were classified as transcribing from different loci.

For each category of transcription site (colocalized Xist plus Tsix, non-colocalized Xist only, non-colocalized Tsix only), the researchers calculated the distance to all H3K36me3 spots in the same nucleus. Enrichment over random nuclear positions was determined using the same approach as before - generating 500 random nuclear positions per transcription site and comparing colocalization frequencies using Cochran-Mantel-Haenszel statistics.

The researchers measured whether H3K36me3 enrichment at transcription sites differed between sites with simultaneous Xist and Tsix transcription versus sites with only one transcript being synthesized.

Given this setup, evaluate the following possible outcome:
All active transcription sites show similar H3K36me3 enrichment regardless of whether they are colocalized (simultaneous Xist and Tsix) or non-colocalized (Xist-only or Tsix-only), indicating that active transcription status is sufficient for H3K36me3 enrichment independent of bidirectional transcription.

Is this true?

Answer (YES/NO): NO